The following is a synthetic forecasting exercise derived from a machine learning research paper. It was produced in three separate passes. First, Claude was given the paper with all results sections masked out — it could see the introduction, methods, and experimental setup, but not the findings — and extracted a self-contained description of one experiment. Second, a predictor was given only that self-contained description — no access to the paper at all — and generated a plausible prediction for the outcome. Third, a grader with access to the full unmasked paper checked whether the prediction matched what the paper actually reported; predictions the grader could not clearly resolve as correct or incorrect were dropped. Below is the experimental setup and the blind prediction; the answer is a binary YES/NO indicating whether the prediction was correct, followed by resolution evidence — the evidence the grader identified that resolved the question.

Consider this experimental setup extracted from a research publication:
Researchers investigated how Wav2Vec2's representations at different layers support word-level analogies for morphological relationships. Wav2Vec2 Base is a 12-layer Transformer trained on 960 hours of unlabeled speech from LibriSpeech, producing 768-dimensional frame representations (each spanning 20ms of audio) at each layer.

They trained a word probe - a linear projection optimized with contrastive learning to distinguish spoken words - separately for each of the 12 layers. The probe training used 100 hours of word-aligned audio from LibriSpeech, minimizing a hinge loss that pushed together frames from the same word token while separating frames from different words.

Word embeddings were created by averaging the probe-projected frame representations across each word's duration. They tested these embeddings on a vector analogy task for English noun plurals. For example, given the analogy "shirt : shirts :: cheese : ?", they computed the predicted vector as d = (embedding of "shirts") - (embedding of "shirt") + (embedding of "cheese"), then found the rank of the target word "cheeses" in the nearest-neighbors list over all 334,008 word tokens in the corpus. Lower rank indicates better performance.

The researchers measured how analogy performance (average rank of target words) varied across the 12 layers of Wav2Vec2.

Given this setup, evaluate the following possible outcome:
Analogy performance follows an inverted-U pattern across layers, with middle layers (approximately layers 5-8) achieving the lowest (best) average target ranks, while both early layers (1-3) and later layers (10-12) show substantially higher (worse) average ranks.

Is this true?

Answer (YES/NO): NO